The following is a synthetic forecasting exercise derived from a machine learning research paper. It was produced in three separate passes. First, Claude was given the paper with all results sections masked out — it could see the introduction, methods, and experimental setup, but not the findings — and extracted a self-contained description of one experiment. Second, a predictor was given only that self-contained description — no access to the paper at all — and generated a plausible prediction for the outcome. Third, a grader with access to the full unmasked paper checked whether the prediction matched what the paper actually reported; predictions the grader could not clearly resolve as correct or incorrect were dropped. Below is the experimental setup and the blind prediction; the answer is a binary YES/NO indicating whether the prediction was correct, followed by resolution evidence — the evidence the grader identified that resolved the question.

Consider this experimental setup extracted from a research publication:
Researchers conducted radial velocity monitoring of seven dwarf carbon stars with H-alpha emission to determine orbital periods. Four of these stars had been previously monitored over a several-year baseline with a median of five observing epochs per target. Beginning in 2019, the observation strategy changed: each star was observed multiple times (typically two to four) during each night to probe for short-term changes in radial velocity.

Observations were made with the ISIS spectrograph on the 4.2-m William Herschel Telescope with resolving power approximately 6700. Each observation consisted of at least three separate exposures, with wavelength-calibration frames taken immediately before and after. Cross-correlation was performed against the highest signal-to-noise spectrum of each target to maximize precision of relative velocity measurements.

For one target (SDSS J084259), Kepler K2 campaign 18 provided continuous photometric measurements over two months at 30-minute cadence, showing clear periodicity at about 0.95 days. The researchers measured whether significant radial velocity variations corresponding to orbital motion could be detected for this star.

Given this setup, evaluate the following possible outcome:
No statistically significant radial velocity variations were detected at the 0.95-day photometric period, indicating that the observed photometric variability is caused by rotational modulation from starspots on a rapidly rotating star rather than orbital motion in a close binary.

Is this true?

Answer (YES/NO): YES